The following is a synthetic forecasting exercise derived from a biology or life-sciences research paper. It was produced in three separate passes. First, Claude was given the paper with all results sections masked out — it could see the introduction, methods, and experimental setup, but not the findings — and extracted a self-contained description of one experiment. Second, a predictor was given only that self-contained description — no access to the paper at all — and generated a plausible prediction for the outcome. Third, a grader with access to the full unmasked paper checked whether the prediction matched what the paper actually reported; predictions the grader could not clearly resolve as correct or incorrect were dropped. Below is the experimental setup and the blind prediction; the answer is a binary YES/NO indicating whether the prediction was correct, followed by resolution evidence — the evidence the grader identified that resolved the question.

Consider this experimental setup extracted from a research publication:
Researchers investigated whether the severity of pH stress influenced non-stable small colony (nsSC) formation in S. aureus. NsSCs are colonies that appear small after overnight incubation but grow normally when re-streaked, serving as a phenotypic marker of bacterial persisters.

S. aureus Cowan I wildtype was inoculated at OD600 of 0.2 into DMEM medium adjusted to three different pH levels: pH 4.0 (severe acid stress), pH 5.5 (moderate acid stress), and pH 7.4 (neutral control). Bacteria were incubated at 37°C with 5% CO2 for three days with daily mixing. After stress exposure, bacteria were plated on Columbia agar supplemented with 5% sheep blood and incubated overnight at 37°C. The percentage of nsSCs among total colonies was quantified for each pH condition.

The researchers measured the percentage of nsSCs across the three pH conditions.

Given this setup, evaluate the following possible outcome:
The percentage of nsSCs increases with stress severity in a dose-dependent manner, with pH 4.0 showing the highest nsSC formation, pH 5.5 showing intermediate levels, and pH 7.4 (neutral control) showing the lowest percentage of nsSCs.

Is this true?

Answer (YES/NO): YES